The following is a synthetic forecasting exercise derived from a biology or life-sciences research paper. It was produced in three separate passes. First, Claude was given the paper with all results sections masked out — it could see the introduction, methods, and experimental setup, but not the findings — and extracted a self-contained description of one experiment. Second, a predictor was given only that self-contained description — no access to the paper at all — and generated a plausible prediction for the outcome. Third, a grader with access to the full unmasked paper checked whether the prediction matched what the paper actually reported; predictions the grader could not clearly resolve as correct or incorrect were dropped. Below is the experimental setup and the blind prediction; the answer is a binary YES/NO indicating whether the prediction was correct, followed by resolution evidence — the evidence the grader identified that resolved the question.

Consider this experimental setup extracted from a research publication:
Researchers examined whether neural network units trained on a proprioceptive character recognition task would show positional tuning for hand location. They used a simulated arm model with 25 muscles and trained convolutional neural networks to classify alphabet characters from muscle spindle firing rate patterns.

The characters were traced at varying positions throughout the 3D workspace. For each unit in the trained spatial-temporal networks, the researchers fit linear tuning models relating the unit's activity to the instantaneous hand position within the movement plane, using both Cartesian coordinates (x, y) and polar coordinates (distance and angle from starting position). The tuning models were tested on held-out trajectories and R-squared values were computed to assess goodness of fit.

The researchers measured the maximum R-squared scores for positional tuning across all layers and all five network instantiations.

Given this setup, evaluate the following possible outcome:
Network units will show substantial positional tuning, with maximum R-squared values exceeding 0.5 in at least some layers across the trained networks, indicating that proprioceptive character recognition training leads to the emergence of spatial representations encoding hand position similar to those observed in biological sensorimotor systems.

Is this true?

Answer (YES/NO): NO